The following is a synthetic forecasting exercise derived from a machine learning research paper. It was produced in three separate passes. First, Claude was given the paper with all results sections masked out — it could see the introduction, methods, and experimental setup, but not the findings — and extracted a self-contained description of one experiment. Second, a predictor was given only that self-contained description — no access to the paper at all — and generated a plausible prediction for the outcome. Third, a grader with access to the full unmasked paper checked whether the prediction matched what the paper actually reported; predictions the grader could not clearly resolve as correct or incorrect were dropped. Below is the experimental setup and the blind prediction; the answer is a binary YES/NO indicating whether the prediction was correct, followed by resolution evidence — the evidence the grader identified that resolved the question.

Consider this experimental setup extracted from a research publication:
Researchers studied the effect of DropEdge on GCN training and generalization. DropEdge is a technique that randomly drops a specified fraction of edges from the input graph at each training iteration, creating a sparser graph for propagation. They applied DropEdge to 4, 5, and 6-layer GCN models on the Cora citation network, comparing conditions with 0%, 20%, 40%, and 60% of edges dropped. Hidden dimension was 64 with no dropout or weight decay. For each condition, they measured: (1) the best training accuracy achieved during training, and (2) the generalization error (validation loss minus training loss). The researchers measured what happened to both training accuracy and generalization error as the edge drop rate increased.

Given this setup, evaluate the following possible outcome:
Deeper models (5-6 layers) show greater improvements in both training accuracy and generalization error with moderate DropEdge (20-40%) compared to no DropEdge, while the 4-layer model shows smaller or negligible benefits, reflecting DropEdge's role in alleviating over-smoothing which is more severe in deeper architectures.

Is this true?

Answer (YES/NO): NO